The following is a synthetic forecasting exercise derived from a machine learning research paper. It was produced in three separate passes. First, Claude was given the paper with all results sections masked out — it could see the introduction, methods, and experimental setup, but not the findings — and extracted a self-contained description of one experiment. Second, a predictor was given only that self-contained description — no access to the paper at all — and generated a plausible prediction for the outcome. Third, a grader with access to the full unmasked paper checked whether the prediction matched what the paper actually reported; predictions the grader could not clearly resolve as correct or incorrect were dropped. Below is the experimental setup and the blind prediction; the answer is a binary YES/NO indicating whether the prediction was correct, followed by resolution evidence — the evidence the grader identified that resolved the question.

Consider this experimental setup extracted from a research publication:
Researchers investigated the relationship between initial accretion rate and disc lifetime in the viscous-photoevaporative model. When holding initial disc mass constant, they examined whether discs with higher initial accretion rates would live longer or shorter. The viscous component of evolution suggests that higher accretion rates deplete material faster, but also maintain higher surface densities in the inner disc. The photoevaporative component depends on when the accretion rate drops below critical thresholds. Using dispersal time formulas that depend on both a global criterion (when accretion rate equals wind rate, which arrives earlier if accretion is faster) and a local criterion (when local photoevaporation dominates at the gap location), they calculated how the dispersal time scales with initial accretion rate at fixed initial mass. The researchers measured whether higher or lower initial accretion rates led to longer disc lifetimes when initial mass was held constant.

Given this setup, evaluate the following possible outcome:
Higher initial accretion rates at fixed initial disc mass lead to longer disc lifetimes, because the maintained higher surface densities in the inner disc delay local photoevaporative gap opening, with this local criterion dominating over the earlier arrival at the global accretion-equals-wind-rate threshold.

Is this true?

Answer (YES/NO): NO